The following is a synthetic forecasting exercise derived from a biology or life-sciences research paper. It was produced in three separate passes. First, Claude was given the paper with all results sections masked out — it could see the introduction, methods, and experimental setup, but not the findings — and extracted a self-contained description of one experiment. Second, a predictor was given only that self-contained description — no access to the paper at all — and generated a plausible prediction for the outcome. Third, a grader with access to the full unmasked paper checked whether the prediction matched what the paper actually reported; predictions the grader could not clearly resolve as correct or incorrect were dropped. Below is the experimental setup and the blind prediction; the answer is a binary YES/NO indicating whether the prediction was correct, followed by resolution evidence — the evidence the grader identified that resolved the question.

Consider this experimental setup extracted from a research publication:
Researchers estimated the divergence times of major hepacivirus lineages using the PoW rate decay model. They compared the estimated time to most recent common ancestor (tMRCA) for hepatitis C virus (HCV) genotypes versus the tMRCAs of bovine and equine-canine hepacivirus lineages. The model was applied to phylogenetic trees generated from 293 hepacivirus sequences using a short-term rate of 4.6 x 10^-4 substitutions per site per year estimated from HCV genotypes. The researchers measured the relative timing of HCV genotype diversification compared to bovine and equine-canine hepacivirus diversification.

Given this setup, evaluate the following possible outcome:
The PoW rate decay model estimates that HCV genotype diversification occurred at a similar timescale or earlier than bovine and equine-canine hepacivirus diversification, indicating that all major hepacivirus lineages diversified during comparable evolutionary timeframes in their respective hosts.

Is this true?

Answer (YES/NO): NO